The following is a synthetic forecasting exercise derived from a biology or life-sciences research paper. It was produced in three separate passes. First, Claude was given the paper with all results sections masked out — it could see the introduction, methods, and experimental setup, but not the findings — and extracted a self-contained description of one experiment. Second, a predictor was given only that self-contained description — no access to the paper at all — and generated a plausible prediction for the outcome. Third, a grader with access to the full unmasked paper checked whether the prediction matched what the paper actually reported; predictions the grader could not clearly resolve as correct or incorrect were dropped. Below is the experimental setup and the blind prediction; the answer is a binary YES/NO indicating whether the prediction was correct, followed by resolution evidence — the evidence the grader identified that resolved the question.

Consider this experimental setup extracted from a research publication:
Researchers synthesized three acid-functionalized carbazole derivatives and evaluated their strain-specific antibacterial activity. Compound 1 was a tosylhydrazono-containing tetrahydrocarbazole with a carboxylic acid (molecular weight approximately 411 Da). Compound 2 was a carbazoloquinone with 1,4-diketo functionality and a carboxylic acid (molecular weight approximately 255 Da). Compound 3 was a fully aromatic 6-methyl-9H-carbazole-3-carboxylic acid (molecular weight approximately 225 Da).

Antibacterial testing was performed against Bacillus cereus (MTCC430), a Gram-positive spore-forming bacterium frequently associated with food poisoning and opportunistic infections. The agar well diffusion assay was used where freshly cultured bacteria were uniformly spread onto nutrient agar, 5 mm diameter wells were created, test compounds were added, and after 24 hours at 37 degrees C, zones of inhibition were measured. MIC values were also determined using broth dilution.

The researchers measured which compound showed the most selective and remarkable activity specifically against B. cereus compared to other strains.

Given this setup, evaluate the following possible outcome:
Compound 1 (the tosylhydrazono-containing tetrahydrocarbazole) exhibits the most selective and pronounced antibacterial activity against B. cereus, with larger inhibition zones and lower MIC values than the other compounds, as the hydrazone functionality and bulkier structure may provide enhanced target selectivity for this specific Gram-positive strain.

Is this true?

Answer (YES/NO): NO